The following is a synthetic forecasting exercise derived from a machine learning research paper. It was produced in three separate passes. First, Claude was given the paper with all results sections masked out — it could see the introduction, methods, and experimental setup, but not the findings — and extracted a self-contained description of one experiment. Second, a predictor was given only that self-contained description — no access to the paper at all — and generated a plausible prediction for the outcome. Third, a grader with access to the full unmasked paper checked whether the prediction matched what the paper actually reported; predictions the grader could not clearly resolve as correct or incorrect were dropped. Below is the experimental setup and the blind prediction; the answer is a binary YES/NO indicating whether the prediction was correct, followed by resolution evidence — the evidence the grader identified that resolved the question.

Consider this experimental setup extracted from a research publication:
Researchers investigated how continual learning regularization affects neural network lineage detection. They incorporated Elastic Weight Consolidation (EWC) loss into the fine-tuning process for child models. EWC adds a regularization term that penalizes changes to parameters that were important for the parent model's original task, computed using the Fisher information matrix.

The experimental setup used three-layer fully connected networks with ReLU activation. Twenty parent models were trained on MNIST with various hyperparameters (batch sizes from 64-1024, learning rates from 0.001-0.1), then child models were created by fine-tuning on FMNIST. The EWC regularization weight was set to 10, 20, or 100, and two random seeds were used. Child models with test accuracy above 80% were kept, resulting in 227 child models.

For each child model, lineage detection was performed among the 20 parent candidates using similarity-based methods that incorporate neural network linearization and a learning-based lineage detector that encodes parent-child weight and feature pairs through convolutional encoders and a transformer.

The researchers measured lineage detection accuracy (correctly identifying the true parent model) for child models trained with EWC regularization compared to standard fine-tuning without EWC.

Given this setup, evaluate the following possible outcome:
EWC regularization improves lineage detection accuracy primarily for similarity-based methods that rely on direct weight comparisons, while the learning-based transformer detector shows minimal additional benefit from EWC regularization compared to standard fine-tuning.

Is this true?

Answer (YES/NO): NO